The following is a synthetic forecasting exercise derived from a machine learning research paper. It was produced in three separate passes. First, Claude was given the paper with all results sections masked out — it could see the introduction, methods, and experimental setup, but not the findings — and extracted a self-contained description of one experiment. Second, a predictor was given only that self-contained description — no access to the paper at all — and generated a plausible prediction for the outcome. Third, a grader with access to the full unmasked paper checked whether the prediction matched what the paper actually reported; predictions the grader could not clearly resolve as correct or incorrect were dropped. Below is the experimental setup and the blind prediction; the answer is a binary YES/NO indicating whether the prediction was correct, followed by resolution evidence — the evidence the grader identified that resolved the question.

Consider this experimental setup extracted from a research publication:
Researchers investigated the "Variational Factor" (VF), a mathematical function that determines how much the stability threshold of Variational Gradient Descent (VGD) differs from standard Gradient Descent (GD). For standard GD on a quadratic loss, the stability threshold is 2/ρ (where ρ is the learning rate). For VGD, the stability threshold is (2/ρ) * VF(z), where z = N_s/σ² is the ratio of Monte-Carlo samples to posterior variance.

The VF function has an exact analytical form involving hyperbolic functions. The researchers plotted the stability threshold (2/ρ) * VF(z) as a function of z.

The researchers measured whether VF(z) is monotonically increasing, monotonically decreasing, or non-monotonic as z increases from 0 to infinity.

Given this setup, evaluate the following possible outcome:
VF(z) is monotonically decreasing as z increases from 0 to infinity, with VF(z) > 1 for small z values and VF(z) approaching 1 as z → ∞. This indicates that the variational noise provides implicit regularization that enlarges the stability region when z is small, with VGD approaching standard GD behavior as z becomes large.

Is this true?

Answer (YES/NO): NO